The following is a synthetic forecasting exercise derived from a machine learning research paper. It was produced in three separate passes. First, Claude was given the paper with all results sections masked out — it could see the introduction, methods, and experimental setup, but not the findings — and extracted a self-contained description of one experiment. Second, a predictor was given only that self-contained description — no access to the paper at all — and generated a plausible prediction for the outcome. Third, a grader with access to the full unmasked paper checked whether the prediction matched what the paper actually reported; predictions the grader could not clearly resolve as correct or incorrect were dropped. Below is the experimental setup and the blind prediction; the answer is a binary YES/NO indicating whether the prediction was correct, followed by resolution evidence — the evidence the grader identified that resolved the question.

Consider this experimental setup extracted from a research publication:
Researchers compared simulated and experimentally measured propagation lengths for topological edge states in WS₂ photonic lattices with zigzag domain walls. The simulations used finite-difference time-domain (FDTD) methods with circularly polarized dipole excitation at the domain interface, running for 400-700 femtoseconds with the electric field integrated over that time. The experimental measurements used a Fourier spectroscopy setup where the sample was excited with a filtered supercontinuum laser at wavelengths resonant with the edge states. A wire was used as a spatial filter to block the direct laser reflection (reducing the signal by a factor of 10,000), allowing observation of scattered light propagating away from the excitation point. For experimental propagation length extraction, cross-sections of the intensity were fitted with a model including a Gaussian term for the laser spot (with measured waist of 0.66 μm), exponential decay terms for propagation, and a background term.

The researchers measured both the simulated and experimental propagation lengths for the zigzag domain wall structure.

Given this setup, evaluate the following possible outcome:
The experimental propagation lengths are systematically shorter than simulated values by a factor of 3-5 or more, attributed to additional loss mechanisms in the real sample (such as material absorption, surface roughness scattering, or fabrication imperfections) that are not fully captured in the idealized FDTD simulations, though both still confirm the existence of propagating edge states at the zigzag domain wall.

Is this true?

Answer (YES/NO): YES